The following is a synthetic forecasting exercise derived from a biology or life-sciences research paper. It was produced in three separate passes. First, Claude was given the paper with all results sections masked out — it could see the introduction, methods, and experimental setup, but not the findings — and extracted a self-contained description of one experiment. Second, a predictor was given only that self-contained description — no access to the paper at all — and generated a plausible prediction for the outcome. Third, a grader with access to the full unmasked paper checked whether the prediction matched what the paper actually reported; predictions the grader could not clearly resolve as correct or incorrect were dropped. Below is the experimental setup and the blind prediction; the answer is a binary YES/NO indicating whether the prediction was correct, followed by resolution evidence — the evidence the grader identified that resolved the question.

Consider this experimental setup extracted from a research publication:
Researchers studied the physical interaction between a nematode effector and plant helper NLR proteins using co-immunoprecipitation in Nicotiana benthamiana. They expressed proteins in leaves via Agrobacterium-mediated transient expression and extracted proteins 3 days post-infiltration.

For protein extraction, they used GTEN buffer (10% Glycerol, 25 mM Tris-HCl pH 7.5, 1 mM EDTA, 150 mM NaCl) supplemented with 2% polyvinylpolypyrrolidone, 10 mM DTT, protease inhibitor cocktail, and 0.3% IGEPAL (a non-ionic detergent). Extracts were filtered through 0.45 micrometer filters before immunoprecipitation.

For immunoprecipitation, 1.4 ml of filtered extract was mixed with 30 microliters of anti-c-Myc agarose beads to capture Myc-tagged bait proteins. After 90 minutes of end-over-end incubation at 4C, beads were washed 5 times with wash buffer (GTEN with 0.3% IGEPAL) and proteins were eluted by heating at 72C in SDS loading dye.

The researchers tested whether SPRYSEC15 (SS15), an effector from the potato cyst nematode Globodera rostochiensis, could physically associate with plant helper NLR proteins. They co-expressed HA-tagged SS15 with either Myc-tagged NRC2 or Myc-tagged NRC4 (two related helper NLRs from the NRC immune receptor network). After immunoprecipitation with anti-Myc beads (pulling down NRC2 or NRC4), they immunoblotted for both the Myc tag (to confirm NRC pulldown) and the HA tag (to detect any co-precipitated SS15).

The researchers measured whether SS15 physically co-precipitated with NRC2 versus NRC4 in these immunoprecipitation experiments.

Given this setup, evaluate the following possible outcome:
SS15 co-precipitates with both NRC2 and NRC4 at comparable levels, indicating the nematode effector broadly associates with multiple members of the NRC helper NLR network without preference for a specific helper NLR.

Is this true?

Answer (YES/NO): NO